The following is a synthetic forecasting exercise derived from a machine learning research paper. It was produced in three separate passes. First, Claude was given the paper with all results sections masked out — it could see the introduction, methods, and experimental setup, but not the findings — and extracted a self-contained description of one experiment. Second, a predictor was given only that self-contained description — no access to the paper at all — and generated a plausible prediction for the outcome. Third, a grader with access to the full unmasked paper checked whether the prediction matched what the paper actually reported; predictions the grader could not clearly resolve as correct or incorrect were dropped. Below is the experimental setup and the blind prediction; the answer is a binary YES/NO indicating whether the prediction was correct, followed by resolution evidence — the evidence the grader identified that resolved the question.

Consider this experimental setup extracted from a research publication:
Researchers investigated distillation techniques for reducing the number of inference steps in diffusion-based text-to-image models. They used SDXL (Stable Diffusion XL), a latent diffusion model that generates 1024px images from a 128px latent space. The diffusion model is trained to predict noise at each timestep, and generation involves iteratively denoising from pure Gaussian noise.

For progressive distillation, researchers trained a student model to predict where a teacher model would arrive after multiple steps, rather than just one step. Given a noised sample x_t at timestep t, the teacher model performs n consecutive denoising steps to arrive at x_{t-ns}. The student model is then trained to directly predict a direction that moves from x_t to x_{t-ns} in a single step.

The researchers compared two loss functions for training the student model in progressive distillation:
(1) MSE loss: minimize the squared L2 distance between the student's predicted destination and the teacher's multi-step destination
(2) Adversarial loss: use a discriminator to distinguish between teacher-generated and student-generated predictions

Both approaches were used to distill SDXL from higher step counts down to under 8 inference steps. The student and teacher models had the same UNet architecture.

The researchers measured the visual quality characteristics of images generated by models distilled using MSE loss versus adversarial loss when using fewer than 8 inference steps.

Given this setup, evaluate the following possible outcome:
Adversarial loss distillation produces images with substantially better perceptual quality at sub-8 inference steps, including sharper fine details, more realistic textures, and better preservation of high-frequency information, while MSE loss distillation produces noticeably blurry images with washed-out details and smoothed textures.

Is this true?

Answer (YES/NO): YES